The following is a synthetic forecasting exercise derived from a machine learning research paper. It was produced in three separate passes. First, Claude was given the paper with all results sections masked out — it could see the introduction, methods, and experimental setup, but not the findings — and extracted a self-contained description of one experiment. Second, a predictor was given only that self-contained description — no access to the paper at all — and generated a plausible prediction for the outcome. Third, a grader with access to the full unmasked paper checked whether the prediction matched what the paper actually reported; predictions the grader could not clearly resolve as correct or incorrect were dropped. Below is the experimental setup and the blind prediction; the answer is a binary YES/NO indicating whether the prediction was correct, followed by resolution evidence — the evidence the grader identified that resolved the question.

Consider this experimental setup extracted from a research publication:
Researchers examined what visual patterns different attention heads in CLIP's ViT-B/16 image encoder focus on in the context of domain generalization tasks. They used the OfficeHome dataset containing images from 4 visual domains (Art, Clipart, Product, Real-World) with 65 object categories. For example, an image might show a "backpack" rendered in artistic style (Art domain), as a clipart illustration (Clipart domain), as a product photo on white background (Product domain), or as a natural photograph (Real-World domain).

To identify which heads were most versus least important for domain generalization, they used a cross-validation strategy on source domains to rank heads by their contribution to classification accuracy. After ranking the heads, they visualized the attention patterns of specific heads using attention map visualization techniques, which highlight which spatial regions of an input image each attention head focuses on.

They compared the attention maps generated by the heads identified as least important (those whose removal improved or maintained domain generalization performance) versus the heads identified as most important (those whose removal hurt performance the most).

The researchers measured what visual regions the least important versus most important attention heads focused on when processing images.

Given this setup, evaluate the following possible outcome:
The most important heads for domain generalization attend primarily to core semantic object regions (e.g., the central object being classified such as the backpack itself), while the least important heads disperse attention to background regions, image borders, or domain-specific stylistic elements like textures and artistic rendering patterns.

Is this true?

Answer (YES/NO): YES